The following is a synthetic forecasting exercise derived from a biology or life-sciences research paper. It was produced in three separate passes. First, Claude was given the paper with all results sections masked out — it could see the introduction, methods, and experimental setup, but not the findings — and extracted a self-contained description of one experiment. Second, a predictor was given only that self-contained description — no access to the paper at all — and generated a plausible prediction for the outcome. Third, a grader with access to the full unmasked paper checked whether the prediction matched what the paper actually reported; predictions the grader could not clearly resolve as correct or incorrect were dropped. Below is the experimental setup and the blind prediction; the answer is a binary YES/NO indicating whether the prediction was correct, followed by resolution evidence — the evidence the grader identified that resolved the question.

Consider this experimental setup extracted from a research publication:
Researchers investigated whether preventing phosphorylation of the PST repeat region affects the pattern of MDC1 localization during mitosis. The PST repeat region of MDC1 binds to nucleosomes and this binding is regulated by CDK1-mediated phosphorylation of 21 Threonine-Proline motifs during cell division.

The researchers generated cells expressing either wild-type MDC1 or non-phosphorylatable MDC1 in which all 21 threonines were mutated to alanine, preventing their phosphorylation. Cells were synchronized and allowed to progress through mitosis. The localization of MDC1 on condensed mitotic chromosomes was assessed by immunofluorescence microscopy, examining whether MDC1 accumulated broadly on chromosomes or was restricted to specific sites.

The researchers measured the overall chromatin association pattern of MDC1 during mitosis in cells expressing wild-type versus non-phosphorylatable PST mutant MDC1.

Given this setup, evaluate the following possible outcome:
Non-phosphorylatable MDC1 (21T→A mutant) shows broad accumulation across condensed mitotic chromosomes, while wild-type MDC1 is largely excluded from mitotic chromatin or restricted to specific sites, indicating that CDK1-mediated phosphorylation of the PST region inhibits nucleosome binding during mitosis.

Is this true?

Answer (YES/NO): YES